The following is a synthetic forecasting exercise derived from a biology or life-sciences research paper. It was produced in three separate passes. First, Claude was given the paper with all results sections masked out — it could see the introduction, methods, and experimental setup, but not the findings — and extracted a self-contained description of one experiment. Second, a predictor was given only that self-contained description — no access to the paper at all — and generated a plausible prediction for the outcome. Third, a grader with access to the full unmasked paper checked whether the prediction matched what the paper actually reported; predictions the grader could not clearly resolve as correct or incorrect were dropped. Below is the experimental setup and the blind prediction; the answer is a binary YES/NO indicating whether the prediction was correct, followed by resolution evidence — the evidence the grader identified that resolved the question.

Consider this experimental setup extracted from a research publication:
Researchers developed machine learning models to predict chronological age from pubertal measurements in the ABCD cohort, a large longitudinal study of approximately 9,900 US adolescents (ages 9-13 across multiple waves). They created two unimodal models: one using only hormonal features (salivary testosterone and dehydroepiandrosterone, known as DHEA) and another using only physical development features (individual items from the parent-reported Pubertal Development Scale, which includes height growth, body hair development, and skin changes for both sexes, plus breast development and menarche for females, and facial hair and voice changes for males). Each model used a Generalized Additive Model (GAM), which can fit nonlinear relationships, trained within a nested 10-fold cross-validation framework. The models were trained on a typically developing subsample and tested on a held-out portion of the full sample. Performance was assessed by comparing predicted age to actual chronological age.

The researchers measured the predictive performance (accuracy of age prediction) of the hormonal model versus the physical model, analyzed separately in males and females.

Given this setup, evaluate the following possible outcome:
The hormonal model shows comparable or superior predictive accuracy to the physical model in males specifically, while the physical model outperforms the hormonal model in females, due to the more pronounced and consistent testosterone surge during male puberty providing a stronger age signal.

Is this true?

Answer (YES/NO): YES